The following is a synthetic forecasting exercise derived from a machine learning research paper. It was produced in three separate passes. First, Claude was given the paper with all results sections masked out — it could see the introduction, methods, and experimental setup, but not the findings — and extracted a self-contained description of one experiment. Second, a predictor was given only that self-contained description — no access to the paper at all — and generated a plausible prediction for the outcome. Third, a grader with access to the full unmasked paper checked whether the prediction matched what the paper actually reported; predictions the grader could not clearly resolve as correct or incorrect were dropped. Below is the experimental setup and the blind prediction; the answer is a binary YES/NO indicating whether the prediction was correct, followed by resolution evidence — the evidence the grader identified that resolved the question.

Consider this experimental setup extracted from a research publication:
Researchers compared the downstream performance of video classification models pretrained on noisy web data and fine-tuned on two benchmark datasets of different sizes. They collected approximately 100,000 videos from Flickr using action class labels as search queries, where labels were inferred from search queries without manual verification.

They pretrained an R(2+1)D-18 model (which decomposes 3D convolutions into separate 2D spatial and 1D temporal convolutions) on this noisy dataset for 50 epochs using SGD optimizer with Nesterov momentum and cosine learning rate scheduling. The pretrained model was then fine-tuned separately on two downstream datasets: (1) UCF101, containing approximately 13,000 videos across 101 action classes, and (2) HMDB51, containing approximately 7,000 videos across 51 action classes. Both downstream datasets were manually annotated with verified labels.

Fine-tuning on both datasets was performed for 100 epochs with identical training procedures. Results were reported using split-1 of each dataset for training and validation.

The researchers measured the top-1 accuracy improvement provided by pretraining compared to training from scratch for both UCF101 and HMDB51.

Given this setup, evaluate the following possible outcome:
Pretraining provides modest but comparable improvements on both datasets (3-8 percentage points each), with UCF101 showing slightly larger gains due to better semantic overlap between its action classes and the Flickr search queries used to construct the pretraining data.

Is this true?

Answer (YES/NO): NO